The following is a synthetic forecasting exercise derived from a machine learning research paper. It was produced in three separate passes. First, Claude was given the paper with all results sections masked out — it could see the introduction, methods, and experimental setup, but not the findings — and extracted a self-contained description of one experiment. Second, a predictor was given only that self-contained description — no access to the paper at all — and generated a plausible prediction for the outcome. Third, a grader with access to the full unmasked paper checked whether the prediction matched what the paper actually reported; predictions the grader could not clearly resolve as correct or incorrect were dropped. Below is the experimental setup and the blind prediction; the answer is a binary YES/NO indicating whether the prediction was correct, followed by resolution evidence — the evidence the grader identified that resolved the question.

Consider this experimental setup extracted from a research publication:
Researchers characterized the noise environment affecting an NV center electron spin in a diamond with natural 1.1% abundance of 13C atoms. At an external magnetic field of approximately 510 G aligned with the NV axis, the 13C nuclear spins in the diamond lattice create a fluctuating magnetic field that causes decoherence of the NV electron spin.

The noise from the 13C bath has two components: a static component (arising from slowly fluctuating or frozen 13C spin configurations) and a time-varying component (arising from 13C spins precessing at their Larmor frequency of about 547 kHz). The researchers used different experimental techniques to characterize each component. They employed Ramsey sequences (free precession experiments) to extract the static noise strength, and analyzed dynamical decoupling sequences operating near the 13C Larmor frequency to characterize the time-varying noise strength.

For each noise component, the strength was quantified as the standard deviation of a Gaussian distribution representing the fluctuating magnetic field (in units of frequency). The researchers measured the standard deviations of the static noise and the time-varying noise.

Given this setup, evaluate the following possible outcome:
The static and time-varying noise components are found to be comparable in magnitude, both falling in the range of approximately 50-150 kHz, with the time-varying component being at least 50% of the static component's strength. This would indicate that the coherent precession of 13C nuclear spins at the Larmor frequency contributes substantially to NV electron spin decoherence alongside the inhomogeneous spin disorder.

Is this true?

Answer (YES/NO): NO